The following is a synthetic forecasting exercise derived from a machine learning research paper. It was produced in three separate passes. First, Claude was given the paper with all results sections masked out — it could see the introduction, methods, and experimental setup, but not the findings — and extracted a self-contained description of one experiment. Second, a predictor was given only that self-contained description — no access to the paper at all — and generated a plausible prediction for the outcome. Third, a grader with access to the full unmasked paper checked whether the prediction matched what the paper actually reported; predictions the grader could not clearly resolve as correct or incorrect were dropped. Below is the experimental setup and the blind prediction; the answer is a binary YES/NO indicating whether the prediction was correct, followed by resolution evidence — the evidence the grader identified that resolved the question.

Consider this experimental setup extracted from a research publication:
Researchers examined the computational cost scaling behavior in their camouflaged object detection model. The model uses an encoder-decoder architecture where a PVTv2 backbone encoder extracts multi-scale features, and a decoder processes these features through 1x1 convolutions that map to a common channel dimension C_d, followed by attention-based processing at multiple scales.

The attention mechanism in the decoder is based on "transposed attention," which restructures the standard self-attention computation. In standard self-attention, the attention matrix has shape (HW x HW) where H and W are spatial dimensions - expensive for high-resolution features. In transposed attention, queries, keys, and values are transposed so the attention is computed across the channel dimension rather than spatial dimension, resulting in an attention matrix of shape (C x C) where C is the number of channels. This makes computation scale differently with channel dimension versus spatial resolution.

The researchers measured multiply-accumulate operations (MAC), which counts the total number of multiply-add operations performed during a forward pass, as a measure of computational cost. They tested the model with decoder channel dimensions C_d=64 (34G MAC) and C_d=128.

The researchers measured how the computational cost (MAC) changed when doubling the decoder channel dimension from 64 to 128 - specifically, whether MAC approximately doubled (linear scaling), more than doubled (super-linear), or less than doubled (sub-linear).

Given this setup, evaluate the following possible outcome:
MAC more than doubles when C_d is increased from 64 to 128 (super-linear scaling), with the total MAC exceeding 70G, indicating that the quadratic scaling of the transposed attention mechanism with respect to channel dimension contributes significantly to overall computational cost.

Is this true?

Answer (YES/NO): NO